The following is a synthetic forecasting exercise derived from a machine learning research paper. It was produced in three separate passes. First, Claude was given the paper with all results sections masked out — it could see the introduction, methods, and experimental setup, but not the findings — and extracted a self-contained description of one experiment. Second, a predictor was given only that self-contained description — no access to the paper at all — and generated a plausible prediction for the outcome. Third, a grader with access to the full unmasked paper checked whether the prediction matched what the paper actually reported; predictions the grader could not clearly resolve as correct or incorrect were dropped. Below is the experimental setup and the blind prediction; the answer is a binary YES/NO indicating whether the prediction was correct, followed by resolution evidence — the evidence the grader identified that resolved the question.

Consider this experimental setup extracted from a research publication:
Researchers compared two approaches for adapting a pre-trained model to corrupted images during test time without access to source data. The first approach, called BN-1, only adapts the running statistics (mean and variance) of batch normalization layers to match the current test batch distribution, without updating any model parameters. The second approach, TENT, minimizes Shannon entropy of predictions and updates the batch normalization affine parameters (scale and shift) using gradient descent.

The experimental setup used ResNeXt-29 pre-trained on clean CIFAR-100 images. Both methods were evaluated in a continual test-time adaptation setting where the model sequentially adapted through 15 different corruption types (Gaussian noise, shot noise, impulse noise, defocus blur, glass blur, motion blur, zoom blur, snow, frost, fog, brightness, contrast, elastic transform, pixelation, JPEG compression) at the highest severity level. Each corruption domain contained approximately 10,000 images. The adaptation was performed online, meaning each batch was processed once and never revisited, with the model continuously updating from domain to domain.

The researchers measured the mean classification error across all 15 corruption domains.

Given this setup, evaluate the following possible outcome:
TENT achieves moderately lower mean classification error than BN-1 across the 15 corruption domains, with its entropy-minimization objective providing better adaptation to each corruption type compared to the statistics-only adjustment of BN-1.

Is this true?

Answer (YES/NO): NO